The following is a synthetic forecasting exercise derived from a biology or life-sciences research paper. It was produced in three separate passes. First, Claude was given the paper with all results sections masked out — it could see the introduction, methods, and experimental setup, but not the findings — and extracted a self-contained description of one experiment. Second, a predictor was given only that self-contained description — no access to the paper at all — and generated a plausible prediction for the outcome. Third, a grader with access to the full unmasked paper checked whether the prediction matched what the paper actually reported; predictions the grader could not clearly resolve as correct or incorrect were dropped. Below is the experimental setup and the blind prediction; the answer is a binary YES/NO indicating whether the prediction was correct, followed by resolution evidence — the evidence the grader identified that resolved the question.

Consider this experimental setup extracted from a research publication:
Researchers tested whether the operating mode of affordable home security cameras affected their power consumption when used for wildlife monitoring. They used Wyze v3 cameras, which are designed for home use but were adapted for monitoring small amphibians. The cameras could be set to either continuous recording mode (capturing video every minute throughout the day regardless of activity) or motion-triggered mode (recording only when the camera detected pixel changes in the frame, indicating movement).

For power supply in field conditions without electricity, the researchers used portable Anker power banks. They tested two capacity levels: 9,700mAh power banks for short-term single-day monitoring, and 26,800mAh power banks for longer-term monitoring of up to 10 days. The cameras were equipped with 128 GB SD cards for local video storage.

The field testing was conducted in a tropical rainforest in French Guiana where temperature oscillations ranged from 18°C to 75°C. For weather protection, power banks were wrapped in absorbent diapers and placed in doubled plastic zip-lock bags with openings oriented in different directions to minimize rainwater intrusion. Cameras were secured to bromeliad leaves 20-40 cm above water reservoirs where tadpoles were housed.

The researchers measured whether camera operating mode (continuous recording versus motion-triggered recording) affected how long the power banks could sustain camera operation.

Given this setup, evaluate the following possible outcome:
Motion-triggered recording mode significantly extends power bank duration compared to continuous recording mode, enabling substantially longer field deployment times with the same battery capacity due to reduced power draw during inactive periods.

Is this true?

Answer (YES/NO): NO